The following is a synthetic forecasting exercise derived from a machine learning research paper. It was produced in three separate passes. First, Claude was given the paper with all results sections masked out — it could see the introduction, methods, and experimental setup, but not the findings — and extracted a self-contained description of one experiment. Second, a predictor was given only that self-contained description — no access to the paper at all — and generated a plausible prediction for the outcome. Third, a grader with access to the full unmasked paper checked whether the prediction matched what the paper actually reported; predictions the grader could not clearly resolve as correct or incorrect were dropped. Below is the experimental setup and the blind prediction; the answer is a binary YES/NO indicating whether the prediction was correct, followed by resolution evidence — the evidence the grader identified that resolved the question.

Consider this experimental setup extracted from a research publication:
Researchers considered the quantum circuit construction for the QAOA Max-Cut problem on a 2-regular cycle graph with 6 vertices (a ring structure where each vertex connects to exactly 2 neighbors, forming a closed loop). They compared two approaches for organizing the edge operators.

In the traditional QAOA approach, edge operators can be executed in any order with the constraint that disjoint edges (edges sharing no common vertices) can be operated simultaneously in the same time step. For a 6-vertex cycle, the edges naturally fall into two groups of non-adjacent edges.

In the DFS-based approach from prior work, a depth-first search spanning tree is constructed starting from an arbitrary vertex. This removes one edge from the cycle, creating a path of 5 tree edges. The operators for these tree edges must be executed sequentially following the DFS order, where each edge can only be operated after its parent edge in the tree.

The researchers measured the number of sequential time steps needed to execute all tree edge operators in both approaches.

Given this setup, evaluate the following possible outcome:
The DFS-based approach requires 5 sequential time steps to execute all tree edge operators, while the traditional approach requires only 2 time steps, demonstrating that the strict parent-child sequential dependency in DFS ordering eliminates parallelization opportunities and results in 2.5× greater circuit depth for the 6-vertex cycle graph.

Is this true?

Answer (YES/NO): NO